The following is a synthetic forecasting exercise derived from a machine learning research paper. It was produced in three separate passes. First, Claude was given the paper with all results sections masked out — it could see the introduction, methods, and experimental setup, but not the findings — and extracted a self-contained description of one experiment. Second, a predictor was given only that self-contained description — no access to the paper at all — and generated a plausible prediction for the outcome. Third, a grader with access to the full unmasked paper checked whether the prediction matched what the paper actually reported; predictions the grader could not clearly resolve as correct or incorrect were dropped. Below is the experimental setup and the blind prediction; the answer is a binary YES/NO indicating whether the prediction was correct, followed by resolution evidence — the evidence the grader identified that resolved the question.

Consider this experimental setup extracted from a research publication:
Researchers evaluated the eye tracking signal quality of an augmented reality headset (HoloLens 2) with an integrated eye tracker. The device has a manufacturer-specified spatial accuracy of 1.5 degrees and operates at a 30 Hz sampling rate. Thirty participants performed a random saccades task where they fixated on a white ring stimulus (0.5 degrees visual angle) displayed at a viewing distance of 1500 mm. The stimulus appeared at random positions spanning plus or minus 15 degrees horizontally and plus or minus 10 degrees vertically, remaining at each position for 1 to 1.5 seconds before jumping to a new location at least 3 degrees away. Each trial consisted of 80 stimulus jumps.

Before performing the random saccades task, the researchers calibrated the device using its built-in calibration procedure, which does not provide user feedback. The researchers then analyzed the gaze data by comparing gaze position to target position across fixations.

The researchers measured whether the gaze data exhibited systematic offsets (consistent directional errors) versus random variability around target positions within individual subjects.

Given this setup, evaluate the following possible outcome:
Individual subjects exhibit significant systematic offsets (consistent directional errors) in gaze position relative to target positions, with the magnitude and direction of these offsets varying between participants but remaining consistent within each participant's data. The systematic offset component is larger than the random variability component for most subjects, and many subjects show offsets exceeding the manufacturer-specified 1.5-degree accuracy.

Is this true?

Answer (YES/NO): YES